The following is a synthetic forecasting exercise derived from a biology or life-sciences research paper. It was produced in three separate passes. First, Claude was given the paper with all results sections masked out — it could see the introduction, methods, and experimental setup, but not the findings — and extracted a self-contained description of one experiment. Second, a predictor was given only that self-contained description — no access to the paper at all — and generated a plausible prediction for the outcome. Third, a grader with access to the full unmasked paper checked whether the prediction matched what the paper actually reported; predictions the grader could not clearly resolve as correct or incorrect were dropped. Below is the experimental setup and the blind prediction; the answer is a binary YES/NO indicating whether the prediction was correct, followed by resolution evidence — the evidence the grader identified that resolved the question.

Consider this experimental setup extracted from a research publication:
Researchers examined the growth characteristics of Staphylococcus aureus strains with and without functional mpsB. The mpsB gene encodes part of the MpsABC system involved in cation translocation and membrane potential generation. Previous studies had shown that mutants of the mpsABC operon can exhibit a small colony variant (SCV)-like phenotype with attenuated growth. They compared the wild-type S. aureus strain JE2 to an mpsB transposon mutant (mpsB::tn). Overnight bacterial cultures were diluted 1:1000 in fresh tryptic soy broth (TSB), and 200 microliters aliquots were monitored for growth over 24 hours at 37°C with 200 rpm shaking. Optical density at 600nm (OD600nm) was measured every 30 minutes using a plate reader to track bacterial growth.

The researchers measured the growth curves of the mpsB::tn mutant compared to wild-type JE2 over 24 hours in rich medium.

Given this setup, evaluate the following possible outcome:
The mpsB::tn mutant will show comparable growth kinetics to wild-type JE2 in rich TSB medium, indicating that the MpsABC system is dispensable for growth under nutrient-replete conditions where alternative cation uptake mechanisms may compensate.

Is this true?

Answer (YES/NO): YES